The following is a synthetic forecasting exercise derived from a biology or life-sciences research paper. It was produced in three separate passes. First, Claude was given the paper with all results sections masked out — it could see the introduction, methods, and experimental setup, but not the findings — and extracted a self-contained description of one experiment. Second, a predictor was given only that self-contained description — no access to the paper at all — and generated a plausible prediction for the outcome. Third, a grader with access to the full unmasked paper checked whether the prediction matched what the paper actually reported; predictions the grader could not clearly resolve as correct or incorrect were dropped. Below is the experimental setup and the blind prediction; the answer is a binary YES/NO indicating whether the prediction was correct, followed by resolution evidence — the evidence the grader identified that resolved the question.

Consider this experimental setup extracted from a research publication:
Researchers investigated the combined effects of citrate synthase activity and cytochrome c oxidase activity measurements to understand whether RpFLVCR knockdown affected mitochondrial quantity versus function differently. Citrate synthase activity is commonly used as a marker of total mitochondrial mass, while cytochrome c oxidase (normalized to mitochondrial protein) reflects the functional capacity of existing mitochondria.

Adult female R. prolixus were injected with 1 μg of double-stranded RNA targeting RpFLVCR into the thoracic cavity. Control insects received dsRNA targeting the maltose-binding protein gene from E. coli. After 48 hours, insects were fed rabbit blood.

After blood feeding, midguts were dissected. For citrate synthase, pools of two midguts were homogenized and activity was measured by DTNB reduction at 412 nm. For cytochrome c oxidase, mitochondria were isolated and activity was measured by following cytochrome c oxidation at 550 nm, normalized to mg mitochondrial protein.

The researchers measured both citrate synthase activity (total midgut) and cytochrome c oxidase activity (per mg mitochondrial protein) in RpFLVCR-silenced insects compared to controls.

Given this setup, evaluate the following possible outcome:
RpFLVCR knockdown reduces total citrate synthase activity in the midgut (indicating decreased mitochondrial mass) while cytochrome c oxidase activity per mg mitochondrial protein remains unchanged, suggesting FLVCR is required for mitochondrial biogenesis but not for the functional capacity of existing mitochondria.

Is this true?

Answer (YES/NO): NO